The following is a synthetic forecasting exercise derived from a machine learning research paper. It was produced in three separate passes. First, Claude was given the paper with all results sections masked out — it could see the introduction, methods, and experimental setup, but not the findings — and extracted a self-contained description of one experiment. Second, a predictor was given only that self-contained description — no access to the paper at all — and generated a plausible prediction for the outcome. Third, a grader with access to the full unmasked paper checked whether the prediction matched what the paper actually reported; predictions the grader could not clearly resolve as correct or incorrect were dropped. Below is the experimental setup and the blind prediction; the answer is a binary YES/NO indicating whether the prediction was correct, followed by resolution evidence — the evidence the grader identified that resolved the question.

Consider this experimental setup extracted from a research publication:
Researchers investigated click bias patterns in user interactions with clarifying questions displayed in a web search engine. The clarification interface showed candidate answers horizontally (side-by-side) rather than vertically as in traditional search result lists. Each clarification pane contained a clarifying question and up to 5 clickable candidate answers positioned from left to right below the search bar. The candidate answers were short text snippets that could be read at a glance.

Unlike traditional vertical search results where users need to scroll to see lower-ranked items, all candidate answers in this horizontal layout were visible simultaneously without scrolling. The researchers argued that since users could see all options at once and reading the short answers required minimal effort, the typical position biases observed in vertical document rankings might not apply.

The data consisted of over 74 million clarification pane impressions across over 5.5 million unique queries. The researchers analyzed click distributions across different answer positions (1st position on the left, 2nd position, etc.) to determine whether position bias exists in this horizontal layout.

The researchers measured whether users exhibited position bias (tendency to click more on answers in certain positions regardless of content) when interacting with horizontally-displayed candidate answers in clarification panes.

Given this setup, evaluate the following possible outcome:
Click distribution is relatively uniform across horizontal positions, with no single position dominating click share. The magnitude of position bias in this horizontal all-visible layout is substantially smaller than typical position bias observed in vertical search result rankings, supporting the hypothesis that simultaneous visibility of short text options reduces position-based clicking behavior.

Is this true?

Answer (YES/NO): NO